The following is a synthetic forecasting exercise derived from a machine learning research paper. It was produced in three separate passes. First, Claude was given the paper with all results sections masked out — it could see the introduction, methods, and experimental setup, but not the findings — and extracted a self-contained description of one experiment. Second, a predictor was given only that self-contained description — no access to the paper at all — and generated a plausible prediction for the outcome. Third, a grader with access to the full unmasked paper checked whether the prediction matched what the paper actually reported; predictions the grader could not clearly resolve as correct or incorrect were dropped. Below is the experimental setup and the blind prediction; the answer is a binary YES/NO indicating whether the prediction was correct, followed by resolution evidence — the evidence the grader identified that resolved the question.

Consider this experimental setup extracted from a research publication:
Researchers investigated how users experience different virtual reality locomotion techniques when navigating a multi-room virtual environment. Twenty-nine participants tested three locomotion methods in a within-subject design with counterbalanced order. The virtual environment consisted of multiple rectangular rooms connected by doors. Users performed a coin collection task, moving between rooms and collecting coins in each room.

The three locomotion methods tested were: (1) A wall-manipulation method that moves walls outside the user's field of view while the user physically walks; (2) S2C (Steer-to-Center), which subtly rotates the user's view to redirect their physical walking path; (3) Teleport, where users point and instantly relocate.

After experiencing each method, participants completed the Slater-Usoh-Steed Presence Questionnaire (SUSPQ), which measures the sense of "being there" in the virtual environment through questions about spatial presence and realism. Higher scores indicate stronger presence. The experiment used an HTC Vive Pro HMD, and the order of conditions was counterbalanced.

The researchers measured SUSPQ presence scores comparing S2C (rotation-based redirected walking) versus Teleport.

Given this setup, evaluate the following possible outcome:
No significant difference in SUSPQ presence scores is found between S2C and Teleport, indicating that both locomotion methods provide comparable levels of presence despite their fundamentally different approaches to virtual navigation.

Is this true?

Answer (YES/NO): YES